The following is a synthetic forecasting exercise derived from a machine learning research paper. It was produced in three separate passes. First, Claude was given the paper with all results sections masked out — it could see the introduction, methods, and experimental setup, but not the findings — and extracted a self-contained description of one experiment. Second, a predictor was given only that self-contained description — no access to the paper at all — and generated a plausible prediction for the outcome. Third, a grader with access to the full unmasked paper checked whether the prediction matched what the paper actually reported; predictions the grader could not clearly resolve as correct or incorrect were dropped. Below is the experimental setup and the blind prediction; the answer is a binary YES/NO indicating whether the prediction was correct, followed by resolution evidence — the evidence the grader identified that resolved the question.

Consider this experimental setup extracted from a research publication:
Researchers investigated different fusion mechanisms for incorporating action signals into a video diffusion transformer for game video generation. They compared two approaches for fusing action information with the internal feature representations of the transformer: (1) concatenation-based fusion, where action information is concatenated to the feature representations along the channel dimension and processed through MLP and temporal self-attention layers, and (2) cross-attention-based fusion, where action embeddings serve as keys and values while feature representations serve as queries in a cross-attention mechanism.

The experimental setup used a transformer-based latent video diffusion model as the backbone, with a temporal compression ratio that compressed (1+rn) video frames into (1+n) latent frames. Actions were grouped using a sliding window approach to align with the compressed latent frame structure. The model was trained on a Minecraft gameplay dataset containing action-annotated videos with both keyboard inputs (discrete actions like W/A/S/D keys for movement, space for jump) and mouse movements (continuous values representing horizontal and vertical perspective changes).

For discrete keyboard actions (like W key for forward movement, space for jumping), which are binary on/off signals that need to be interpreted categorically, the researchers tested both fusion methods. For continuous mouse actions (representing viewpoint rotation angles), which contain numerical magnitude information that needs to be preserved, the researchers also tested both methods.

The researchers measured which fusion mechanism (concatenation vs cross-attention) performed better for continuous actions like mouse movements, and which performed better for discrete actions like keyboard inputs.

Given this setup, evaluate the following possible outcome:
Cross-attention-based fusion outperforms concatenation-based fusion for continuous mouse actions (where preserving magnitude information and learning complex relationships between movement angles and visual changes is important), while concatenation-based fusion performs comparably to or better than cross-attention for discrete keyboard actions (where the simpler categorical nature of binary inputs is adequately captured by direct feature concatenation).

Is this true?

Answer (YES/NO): NO